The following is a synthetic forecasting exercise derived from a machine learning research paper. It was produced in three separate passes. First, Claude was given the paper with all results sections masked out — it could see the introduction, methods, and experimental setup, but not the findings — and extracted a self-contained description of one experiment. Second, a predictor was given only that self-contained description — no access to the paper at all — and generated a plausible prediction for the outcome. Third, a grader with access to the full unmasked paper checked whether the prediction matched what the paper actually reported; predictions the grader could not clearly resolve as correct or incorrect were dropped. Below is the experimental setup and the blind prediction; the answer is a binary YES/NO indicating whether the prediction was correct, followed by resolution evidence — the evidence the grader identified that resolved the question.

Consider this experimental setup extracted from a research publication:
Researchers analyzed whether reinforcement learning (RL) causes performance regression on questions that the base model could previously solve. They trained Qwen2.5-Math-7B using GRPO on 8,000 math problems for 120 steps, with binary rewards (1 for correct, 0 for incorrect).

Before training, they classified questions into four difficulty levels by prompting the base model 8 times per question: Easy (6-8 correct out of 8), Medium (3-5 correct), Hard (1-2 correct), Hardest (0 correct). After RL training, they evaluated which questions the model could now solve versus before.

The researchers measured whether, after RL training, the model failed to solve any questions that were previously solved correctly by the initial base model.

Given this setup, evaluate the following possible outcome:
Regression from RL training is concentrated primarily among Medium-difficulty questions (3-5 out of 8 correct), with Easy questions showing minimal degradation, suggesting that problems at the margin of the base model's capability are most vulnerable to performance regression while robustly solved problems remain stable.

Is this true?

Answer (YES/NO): NO